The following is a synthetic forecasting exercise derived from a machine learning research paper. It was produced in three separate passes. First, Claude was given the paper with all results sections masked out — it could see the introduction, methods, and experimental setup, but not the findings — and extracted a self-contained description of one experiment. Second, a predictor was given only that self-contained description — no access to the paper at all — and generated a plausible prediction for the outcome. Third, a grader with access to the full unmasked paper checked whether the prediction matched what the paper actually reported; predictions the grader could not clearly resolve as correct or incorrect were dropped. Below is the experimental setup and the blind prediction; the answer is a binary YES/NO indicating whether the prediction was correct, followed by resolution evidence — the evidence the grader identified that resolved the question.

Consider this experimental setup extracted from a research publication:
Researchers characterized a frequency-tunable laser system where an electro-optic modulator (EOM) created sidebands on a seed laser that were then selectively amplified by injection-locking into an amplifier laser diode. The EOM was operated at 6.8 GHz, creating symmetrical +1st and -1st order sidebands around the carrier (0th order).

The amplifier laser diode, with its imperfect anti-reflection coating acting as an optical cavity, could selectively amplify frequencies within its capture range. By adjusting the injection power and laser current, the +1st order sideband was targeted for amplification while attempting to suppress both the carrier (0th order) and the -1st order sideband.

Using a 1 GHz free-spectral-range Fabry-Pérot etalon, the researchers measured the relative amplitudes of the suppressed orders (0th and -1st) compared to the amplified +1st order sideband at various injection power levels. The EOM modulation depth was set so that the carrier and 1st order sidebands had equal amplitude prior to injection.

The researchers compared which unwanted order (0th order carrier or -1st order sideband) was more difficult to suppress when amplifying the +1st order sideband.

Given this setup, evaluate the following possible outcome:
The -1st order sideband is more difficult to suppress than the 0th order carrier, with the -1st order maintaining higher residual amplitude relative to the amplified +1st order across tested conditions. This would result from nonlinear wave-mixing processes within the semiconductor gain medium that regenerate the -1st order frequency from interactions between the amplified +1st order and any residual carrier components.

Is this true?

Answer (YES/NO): NO